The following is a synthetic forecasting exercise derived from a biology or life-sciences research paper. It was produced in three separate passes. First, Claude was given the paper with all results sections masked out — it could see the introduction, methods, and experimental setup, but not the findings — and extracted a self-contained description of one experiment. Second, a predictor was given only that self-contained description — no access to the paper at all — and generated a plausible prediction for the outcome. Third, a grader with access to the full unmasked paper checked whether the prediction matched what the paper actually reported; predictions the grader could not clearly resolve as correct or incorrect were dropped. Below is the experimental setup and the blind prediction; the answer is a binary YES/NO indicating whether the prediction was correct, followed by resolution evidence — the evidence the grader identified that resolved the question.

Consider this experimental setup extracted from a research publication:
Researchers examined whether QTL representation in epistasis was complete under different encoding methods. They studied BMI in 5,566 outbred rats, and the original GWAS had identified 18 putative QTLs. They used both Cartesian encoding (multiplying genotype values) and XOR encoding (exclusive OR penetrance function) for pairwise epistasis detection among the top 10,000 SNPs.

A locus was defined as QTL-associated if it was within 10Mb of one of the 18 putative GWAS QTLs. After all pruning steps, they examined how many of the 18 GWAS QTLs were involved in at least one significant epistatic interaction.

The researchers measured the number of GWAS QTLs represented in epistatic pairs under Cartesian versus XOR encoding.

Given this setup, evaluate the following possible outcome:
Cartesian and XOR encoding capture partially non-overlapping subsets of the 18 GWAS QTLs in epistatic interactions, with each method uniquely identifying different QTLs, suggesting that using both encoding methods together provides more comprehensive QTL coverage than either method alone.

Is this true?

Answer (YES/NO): NO